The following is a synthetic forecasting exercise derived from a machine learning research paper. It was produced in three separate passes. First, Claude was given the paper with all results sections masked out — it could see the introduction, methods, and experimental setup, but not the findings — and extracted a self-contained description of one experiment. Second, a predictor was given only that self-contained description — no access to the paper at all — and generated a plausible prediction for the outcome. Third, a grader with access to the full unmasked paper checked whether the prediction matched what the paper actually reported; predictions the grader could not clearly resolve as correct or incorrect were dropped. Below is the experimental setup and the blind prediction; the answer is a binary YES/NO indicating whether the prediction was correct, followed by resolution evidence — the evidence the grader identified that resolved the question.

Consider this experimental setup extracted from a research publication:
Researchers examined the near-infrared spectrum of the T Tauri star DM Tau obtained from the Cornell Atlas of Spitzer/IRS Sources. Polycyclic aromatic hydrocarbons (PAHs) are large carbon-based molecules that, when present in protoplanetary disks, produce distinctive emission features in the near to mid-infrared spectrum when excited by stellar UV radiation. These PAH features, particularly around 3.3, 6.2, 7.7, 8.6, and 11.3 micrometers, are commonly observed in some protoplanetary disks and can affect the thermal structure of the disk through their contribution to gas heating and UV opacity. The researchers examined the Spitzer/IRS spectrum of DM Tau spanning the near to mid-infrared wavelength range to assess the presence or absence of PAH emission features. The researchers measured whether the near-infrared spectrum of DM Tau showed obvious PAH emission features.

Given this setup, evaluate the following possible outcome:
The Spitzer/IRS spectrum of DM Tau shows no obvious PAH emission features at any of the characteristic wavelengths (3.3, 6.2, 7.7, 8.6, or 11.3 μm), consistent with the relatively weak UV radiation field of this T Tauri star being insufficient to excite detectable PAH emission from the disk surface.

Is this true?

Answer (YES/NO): NO